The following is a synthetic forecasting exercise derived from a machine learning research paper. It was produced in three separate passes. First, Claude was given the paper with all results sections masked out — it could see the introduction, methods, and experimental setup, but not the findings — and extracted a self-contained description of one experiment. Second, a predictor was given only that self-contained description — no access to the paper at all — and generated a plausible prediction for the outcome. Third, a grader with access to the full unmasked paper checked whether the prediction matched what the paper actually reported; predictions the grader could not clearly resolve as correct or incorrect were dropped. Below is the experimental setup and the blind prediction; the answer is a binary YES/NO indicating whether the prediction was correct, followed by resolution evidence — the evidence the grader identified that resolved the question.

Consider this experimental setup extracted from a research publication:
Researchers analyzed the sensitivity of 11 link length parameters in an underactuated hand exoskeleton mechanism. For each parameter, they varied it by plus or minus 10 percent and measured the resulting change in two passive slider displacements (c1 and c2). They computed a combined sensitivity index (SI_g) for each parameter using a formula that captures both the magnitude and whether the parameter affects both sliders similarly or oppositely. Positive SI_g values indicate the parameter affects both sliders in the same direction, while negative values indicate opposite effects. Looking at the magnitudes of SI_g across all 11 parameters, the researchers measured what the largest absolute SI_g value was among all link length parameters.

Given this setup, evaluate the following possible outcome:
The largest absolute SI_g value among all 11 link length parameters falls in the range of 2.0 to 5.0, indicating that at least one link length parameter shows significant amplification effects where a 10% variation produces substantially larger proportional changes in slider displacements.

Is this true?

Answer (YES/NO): NO